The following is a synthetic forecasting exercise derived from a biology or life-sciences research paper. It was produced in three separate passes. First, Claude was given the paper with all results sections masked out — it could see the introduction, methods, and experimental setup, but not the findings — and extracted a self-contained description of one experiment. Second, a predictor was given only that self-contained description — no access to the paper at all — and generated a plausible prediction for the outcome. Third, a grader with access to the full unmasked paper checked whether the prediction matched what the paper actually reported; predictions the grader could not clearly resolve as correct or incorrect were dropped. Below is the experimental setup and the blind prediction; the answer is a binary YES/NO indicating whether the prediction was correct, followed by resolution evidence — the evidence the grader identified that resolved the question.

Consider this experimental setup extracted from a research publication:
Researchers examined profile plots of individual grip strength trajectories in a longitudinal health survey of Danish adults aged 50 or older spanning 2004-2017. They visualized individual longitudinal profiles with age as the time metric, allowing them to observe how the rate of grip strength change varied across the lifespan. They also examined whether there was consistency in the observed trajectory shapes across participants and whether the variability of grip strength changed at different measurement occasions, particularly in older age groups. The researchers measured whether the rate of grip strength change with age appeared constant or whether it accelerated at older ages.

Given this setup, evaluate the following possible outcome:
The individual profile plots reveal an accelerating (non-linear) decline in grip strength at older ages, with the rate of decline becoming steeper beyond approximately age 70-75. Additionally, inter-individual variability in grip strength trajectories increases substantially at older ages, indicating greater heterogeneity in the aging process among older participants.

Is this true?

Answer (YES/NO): NO